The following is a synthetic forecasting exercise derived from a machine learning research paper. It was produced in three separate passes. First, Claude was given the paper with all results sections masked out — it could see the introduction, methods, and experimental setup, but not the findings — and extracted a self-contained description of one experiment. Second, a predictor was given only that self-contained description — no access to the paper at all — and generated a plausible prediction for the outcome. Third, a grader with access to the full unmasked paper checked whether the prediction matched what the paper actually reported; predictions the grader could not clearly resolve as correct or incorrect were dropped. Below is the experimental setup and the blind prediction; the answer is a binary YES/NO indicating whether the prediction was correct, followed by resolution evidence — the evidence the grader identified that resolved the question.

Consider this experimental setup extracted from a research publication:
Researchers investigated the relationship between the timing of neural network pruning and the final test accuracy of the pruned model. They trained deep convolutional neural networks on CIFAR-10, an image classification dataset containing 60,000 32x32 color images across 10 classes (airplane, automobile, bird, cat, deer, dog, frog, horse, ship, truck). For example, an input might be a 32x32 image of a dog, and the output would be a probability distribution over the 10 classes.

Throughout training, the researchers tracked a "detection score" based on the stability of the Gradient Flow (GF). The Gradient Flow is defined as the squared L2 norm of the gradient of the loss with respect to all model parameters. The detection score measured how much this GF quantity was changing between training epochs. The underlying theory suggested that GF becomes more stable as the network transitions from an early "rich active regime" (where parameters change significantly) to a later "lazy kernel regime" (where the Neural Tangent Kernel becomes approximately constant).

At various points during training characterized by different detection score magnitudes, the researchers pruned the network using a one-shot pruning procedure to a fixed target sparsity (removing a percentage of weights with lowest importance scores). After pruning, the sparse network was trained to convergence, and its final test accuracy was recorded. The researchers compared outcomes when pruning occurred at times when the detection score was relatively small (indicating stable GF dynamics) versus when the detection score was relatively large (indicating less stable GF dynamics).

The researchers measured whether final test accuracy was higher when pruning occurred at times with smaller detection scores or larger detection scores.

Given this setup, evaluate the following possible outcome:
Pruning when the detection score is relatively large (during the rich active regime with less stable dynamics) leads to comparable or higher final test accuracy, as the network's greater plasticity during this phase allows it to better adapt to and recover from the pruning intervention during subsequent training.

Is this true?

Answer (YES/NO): NO